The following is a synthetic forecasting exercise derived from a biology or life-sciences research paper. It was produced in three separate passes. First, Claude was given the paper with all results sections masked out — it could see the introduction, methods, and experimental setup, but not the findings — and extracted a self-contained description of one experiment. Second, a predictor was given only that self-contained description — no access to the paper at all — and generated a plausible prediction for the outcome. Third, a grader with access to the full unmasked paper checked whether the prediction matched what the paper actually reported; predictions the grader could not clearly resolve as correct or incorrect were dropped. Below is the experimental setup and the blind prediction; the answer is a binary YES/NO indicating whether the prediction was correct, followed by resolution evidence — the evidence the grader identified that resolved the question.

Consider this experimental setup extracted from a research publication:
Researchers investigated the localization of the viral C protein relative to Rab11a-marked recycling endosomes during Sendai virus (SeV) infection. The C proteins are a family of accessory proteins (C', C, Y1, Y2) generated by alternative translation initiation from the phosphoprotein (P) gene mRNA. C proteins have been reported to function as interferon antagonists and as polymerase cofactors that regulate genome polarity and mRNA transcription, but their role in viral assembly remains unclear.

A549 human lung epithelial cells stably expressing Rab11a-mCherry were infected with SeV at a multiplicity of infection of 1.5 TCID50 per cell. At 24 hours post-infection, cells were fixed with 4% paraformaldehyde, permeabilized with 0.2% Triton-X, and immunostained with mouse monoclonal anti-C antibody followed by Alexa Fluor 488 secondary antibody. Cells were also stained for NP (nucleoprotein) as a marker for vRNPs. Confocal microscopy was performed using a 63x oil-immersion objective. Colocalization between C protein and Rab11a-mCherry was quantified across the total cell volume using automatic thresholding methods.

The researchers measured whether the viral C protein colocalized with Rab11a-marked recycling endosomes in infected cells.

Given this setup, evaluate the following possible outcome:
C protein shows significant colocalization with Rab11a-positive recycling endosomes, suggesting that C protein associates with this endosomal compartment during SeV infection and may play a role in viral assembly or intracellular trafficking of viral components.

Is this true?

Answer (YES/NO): YES